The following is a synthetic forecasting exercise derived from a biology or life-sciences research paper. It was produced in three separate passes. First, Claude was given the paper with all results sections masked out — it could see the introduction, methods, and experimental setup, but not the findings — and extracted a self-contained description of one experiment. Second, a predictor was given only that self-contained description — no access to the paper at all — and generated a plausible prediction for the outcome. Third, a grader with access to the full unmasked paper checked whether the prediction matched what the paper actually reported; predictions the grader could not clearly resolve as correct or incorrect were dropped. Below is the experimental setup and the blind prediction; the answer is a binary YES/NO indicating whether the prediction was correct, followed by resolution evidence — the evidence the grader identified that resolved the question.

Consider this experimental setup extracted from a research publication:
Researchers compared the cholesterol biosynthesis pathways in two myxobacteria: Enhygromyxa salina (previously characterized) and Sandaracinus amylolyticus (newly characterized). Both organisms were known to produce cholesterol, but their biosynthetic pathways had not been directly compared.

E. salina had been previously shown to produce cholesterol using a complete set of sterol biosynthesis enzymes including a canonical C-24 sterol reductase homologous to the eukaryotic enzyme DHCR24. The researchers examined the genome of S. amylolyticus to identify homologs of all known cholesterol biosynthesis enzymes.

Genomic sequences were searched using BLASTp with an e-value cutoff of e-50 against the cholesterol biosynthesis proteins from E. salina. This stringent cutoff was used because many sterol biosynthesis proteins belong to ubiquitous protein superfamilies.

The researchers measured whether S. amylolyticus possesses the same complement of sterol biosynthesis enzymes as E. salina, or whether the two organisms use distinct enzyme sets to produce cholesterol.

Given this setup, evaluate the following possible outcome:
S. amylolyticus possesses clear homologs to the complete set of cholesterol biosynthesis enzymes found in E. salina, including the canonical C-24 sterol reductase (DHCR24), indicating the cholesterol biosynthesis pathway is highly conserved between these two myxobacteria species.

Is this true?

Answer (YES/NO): NO